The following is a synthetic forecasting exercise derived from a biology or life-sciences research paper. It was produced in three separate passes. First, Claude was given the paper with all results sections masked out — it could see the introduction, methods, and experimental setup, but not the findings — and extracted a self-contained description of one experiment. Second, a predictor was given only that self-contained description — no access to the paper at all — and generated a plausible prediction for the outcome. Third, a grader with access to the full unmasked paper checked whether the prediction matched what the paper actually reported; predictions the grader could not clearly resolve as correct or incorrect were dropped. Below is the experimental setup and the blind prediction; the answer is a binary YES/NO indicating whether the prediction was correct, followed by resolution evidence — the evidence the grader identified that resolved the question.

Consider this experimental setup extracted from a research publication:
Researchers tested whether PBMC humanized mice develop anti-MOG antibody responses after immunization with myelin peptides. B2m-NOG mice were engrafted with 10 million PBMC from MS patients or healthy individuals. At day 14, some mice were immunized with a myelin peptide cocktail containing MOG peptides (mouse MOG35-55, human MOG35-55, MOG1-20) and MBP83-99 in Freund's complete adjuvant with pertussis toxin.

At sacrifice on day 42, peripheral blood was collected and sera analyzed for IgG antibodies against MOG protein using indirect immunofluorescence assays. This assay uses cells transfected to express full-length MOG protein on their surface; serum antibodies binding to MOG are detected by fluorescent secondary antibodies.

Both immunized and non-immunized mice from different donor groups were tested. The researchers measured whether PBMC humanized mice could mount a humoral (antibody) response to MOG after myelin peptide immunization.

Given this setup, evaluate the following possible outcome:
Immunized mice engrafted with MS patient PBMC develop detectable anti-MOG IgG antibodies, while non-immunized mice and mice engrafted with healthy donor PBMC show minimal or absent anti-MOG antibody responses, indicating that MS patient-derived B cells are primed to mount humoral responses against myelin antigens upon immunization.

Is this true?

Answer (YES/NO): NO